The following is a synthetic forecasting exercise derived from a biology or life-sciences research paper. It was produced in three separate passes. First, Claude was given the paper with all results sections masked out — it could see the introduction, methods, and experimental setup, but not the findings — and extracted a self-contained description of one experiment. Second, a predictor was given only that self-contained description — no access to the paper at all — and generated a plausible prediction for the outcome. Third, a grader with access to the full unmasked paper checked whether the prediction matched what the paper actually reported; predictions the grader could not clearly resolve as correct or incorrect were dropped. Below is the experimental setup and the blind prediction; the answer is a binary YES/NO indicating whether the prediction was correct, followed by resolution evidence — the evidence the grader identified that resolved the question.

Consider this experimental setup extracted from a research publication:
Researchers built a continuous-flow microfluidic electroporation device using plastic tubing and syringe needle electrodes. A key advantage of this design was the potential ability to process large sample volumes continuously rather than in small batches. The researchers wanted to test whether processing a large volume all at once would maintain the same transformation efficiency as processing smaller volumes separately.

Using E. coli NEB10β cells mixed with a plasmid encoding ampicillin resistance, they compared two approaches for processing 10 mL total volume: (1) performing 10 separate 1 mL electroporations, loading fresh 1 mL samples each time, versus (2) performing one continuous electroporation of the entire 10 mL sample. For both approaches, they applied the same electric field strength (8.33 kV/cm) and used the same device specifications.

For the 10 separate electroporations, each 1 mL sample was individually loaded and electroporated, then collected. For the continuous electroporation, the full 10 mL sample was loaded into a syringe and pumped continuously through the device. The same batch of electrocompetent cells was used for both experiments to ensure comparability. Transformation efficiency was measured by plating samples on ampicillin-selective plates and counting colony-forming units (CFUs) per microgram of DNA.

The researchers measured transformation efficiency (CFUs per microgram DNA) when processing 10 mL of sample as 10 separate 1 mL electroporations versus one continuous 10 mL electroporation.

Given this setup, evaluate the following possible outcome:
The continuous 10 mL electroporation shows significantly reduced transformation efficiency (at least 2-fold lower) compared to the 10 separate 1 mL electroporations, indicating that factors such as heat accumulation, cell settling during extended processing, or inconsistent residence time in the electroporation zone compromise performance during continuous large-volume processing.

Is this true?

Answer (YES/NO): NO